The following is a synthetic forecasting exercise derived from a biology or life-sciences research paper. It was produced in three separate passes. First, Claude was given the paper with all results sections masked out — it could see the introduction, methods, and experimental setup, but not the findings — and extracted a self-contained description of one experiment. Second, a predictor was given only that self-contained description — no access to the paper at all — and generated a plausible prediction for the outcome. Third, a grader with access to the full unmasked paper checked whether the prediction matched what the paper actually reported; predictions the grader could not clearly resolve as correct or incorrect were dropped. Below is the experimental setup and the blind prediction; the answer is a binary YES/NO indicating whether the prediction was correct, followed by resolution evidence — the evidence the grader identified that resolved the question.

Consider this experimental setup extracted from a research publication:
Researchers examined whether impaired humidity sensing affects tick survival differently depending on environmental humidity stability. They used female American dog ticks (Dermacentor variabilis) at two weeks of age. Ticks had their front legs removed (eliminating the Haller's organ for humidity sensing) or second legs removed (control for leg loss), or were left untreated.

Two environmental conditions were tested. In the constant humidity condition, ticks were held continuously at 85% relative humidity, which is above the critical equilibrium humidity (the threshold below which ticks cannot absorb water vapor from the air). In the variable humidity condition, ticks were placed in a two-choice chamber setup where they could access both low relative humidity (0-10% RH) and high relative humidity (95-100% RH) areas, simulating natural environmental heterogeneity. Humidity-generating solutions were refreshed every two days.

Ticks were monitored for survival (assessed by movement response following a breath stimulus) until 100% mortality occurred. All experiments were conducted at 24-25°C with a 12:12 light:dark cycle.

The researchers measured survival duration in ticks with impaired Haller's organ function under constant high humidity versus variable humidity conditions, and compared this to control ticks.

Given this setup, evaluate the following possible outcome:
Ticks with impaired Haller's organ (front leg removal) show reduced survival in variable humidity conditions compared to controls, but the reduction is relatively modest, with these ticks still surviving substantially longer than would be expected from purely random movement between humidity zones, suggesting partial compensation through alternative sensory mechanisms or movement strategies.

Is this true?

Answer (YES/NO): NO